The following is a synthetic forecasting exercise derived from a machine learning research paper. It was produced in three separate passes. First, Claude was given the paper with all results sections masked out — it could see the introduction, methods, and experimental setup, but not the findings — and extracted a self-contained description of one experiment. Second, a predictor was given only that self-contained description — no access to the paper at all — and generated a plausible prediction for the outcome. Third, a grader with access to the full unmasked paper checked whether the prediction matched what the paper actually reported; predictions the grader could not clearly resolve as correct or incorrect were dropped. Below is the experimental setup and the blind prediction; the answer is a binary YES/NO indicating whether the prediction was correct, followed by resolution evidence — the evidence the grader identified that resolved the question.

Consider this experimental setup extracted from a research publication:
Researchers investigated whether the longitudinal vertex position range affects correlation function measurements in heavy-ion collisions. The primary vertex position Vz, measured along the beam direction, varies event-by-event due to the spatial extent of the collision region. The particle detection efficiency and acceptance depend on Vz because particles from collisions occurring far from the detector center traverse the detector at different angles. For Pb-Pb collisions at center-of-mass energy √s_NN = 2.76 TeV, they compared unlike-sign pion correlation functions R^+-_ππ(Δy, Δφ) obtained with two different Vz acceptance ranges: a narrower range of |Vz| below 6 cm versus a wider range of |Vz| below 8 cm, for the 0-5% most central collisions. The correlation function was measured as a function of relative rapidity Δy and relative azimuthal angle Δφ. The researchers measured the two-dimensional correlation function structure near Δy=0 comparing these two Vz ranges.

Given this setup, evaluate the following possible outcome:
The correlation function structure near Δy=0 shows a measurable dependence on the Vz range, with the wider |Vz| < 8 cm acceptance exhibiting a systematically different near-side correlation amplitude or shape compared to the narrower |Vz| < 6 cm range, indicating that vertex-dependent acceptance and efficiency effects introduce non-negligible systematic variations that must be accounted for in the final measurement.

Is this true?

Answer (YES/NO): YES